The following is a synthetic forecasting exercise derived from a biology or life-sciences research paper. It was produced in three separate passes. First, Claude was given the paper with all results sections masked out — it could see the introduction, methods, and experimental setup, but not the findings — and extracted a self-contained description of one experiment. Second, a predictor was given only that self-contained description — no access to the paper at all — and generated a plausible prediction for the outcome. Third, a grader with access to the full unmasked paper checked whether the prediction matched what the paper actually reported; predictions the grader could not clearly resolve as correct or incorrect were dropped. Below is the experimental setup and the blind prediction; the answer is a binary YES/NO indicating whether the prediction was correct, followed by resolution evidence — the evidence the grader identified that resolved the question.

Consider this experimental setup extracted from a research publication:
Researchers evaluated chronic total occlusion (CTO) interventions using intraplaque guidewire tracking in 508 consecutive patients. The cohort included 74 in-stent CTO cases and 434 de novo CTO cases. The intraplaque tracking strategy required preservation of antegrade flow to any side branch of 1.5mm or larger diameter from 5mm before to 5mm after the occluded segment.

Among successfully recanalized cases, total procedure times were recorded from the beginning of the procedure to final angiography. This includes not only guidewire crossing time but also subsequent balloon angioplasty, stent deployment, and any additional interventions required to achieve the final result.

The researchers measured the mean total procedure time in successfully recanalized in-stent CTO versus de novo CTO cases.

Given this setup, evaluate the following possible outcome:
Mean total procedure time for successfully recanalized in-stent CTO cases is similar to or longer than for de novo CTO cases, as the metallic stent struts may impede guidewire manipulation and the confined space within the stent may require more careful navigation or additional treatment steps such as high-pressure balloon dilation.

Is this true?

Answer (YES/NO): NO